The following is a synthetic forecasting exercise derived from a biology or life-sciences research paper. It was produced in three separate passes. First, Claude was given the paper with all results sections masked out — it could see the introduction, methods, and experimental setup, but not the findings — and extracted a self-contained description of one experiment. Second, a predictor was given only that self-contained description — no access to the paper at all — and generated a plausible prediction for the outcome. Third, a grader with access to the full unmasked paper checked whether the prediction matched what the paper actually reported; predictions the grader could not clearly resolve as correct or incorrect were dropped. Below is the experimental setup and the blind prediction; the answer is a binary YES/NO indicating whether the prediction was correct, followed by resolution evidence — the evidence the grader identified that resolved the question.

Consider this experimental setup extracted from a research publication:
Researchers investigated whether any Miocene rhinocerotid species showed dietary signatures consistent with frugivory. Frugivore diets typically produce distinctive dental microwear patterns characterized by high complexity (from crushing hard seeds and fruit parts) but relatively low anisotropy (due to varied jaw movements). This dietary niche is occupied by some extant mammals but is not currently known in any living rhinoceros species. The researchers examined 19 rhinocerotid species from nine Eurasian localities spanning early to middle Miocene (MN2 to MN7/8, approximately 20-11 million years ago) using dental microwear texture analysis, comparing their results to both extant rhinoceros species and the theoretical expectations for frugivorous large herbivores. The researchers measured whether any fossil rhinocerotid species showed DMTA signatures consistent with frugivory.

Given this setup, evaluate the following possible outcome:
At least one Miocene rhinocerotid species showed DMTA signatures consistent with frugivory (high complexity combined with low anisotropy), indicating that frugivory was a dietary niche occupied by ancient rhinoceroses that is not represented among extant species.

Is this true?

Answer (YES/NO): NO